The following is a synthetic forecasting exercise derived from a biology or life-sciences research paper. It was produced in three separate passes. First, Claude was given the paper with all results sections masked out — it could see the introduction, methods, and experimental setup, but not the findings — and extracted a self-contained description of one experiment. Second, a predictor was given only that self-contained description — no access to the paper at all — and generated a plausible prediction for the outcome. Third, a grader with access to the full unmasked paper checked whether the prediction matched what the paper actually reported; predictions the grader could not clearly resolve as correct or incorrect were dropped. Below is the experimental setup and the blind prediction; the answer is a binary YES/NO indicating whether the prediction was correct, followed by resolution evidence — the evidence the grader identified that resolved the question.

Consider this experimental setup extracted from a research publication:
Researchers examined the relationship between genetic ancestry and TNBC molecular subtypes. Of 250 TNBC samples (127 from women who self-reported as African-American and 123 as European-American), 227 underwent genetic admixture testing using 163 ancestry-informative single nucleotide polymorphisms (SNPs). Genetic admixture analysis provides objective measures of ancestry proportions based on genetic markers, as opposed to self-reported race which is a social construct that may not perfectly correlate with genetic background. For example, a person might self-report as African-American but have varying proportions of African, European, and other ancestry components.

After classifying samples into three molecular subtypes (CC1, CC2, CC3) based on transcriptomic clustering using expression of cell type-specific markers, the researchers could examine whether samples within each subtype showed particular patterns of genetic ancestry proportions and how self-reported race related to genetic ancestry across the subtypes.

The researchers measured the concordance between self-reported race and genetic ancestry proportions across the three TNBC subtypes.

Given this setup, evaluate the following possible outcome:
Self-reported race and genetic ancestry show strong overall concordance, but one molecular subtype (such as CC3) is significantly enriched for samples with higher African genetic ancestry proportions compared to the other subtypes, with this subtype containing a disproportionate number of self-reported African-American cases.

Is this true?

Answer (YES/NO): NO